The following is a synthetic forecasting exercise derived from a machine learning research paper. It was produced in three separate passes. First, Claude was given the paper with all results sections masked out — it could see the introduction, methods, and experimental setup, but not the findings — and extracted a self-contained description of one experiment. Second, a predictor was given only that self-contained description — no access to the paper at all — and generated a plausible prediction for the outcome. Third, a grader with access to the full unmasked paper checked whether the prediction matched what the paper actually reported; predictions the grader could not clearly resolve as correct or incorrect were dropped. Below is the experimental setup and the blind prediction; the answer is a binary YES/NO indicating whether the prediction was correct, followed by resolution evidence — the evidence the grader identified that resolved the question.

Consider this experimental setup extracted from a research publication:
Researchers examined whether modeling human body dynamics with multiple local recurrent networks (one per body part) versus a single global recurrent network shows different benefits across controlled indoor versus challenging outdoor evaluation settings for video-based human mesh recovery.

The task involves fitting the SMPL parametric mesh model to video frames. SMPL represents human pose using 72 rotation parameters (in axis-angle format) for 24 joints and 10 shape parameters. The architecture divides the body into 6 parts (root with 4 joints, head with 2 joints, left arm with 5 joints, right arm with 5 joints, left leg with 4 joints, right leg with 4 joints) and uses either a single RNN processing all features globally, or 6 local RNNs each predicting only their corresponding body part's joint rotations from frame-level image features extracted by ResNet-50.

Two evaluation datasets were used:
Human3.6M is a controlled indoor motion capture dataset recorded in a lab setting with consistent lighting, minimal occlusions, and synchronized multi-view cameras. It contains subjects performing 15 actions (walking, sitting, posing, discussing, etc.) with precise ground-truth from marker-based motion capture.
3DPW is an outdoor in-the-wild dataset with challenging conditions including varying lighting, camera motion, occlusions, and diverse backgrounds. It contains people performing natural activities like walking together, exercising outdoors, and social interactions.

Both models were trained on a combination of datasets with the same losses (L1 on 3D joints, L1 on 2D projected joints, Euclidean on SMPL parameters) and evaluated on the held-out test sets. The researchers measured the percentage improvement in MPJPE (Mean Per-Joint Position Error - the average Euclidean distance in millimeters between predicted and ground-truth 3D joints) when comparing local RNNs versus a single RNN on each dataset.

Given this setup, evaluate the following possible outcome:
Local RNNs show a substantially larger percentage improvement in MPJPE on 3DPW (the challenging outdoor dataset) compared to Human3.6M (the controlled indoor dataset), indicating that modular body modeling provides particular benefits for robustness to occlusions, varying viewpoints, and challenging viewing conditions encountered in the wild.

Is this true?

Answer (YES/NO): NO